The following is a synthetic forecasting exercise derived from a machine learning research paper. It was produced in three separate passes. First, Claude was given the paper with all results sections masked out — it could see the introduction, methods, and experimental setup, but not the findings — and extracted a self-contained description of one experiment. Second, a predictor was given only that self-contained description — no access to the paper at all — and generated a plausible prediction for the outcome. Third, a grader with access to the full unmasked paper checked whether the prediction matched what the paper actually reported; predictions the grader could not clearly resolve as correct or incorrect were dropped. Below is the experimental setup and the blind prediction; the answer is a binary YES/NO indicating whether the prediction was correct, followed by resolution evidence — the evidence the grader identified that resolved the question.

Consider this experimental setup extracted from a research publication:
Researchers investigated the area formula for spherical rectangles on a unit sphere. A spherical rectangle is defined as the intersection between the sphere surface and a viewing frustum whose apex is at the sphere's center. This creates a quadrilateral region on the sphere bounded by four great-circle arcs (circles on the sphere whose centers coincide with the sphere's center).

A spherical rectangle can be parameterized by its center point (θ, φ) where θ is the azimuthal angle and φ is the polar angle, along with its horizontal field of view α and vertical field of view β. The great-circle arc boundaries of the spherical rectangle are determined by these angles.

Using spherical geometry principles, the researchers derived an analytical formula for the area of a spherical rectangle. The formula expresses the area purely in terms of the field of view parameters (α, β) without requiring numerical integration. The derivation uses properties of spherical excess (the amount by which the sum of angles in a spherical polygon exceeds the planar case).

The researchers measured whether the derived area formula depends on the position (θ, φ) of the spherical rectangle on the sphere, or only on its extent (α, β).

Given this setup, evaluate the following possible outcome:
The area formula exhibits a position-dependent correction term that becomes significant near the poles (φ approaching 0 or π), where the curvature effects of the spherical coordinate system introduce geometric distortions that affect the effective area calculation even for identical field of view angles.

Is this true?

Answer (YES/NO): NO